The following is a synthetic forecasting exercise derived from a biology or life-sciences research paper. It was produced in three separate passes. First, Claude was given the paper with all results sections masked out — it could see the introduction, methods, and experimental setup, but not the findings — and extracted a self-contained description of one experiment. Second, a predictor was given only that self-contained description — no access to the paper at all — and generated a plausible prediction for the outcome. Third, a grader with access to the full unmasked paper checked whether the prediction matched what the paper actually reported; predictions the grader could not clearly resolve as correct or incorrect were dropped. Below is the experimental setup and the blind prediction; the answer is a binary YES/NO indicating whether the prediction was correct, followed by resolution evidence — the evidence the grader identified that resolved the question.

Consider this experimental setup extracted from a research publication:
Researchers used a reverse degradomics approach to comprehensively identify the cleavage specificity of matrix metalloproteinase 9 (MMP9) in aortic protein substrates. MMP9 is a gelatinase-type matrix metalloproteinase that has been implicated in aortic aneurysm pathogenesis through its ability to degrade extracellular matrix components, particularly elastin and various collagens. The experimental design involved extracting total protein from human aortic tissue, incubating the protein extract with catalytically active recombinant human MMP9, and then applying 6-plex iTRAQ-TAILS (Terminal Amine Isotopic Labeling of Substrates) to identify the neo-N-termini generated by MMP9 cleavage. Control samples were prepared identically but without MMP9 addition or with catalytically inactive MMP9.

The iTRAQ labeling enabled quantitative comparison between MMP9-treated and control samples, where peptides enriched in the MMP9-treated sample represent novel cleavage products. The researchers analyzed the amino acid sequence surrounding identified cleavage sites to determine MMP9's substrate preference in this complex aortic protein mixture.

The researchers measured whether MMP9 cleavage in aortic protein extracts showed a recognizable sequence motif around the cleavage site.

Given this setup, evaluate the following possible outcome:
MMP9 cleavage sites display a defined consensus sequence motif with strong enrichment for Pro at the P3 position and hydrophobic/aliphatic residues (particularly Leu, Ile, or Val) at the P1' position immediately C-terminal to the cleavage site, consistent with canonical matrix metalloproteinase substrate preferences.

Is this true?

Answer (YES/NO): YES